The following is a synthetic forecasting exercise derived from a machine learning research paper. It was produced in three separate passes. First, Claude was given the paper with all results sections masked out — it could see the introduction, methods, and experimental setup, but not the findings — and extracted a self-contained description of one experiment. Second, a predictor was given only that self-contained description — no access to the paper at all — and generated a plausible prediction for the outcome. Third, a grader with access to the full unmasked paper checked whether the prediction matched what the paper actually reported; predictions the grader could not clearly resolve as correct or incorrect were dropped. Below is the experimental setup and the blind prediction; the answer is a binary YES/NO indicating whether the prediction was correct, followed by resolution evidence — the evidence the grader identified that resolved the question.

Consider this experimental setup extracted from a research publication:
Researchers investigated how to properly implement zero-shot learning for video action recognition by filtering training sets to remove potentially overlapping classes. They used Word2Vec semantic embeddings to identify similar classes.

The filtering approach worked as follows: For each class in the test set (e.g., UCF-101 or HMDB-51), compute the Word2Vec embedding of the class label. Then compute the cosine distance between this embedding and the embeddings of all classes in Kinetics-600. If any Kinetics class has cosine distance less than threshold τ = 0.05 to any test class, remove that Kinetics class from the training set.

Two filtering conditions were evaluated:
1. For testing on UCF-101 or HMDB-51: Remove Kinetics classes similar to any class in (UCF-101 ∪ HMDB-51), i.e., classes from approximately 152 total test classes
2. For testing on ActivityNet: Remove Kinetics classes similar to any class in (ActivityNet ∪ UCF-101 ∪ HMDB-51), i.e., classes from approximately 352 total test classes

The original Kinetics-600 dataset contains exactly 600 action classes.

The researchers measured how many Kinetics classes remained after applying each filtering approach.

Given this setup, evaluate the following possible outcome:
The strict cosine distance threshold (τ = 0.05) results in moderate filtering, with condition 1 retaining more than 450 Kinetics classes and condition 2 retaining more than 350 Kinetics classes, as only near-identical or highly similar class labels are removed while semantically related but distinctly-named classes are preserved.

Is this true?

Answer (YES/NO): YES